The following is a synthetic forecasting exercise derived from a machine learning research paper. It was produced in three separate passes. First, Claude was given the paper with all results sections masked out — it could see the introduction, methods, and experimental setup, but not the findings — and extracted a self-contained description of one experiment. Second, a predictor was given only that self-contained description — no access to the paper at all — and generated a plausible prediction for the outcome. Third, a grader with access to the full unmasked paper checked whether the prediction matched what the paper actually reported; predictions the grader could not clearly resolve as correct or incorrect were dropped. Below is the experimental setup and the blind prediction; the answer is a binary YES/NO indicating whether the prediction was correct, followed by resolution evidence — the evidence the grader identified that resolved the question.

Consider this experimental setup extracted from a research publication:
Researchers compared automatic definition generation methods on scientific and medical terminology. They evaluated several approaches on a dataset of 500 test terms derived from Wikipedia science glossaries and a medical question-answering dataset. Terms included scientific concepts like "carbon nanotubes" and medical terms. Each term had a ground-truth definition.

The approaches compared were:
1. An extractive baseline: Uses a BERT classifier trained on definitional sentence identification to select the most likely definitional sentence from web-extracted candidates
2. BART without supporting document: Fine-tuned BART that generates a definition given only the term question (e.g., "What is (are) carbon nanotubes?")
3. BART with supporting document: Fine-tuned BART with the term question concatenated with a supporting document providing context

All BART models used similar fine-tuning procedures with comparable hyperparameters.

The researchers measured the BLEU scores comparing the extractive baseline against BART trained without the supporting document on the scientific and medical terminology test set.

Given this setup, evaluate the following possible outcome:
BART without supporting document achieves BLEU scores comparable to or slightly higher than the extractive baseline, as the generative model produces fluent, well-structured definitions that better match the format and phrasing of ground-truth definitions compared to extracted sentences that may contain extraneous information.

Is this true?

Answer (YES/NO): YES